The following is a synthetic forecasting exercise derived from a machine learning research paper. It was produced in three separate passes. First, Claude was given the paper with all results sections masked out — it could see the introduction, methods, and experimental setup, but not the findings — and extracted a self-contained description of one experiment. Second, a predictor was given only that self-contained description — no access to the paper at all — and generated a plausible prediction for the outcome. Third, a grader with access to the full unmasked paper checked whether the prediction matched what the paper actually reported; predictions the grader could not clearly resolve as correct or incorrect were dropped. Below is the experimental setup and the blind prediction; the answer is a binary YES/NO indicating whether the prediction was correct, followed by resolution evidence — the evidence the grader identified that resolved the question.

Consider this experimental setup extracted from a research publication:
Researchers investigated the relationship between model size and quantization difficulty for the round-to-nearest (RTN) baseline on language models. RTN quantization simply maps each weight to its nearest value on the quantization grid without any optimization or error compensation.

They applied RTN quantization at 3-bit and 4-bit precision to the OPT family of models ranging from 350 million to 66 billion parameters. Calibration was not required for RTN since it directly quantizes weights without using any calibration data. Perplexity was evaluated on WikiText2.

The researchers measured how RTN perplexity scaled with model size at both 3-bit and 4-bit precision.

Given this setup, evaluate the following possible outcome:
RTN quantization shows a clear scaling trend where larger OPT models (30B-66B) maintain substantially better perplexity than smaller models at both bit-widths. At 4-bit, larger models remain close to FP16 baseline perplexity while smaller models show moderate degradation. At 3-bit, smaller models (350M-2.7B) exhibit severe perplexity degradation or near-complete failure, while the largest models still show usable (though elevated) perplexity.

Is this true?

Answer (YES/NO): NO